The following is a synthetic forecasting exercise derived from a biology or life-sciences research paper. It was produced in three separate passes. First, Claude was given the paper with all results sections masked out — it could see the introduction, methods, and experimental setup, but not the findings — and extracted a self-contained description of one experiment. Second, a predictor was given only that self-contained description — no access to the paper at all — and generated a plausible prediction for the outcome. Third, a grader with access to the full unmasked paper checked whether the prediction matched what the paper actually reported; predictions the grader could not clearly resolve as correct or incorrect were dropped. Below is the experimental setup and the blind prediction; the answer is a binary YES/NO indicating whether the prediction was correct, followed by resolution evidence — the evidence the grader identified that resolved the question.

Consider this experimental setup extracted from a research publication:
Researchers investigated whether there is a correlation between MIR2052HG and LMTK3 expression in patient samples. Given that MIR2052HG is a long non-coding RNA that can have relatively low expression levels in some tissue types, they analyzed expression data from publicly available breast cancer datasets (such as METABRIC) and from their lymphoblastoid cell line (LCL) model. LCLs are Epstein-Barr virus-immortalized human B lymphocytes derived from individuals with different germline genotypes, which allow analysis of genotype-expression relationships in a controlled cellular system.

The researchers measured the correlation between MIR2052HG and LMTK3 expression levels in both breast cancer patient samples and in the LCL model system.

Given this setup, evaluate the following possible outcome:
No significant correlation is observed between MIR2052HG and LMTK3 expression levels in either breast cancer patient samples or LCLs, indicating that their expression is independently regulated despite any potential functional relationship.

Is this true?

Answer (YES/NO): NO